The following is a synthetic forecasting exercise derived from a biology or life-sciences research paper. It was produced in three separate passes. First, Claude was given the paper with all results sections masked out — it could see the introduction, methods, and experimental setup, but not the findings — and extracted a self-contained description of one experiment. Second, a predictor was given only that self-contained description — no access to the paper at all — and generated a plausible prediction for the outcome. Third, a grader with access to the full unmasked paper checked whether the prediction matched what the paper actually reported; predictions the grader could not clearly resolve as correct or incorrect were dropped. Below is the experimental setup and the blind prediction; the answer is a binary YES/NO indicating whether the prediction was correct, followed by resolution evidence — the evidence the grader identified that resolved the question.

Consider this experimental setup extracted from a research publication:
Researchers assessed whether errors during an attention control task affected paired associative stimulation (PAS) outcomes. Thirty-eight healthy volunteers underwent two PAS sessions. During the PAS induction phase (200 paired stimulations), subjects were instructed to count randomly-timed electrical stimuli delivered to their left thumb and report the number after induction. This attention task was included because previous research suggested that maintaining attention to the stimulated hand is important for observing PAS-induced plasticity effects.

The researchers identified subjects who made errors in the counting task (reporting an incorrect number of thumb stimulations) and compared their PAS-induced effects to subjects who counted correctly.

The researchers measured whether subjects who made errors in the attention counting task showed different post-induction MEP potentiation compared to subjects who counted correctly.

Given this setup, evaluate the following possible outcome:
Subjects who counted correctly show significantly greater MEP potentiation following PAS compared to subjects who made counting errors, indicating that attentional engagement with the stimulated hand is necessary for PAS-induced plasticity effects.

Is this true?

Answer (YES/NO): NO